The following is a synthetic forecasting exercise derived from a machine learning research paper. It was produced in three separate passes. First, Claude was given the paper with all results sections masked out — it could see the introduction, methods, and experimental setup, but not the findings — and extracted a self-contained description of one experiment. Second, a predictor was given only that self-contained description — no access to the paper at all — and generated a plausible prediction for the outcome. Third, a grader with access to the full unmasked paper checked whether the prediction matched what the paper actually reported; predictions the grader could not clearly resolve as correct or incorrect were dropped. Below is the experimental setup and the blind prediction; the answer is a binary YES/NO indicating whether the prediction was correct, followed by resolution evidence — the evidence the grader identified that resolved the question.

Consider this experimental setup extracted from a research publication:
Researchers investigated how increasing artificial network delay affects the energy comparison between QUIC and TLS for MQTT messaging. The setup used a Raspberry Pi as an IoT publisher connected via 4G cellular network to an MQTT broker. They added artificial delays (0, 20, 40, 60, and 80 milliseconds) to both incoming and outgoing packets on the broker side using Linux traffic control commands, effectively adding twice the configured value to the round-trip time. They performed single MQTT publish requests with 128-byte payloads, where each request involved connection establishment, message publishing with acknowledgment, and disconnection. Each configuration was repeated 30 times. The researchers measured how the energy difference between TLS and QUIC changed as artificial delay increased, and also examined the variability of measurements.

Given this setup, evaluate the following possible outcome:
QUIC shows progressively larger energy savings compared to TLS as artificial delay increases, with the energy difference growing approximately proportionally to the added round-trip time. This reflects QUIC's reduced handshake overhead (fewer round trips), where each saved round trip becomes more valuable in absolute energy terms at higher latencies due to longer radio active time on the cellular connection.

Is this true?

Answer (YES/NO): NO